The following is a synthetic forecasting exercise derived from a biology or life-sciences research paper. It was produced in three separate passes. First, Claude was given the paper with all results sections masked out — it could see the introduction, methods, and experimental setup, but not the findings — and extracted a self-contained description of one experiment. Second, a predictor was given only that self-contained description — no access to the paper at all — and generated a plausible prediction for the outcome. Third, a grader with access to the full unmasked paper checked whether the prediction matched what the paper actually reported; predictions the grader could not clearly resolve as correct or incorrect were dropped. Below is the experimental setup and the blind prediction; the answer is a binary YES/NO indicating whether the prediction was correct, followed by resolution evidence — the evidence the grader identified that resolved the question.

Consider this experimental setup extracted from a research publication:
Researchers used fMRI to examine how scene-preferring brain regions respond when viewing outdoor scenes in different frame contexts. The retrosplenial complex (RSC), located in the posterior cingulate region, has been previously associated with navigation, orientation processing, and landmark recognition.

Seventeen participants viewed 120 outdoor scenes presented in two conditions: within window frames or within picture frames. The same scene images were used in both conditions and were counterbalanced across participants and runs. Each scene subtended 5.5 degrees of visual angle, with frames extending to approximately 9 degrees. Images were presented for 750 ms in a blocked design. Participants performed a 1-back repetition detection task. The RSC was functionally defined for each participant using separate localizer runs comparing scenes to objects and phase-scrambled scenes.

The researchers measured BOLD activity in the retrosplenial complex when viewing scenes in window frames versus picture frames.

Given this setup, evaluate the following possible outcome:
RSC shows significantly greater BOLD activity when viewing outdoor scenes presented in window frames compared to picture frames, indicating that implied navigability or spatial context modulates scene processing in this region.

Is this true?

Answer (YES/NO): NO